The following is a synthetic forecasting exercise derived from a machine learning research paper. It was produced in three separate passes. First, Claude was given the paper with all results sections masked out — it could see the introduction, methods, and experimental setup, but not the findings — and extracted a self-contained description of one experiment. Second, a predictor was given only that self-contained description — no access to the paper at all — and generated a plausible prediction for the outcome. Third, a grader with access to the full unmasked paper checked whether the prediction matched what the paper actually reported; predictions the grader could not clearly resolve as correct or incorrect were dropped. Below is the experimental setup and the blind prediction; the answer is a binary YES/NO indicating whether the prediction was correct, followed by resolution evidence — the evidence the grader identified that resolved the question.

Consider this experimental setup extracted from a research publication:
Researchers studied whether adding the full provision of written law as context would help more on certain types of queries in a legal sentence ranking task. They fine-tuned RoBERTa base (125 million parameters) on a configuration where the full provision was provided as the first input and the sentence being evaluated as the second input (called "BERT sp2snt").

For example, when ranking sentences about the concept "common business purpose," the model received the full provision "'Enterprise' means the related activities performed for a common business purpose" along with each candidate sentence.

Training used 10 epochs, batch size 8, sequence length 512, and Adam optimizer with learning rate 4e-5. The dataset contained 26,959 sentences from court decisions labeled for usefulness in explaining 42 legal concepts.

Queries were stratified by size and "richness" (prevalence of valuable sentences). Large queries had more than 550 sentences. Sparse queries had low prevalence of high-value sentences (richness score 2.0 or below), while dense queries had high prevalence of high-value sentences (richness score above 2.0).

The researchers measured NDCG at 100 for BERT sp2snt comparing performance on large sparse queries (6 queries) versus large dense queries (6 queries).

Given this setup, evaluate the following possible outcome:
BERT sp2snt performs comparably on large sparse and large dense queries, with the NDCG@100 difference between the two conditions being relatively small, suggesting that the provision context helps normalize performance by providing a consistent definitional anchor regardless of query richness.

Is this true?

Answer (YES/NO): NO